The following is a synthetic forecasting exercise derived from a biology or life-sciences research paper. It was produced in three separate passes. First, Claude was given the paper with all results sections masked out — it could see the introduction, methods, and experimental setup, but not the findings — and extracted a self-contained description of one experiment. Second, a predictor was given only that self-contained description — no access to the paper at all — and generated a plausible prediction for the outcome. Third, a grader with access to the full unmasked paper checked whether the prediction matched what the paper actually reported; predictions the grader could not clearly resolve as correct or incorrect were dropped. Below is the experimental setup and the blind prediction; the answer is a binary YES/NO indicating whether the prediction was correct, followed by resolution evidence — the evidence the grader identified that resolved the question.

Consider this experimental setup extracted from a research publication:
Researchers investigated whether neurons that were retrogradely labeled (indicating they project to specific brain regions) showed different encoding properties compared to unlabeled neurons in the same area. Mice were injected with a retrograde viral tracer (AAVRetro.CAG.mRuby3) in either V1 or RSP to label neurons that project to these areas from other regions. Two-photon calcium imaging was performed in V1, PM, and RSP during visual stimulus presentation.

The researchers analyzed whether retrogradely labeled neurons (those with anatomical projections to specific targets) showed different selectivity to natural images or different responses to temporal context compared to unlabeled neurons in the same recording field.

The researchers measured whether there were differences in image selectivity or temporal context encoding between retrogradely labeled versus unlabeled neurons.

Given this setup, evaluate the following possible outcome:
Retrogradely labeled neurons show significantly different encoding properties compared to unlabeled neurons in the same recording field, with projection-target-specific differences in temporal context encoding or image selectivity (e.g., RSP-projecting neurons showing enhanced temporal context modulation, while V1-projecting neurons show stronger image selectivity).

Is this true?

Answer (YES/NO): NO